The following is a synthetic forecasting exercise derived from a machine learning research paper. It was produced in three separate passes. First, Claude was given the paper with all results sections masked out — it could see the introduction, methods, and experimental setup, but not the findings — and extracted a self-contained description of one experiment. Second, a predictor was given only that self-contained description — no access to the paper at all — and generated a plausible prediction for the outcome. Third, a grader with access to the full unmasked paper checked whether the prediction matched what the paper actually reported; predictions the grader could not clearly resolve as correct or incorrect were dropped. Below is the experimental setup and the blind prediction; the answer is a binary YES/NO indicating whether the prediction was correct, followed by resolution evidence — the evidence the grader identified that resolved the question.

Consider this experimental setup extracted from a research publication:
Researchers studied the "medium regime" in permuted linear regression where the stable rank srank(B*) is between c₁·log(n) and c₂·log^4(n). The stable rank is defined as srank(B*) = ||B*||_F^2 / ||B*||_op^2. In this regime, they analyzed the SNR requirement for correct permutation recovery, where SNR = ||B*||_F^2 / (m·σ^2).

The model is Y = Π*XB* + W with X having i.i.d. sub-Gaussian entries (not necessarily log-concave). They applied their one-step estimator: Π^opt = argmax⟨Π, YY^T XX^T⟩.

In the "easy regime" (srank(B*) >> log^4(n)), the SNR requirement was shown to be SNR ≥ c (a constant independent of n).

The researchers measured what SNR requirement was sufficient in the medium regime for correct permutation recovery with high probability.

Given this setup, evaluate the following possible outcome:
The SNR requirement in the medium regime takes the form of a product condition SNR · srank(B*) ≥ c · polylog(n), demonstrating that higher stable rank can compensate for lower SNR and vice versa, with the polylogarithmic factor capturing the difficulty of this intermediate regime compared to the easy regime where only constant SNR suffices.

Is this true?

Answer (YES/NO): NO